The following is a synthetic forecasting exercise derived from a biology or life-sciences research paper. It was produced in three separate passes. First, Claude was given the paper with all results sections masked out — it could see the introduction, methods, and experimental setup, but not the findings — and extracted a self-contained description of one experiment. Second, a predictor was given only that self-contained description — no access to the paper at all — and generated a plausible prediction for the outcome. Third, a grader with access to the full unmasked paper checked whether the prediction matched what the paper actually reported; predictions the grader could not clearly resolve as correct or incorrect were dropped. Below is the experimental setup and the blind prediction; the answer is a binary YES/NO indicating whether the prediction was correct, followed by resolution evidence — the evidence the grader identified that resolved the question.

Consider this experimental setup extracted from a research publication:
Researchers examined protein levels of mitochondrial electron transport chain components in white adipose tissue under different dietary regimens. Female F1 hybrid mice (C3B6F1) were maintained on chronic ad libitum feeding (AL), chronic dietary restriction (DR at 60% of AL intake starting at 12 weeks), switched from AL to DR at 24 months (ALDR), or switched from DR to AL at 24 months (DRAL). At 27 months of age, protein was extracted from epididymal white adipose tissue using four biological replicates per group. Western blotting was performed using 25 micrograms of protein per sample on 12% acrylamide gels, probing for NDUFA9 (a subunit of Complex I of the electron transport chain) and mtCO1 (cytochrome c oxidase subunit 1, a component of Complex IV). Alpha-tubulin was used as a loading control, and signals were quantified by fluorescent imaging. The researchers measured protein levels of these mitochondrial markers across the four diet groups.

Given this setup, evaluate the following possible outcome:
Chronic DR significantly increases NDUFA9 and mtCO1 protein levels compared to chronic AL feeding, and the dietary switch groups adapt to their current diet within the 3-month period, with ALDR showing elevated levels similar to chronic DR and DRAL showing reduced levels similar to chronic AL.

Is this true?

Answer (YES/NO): NO